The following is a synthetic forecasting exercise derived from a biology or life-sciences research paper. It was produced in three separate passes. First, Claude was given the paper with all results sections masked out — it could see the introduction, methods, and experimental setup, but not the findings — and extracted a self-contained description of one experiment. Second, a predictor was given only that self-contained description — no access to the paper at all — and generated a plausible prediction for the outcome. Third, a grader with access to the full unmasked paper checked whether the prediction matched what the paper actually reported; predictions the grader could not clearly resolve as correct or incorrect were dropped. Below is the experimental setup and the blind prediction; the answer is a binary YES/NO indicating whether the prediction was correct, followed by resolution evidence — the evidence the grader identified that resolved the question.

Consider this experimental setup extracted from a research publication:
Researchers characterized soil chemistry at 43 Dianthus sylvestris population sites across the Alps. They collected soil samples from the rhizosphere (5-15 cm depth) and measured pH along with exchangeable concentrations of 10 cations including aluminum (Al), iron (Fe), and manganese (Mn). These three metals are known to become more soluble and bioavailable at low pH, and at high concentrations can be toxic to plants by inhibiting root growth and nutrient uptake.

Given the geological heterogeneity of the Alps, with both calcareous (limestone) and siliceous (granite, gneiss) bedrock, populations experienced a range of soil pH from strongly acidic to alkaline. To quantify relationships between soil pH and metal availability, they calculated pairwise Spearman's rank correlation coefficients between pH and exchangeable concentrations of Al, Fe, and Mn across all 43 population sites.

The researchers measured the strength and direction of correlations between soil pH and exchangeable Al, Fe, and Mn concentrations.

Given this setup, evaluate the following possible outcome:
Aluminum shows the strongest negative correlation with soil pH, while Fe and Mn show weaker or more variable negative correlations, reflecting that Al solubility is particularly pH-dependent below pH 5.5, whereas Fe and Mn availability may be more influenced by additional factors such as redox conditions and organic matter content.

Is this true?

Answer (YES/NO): NO